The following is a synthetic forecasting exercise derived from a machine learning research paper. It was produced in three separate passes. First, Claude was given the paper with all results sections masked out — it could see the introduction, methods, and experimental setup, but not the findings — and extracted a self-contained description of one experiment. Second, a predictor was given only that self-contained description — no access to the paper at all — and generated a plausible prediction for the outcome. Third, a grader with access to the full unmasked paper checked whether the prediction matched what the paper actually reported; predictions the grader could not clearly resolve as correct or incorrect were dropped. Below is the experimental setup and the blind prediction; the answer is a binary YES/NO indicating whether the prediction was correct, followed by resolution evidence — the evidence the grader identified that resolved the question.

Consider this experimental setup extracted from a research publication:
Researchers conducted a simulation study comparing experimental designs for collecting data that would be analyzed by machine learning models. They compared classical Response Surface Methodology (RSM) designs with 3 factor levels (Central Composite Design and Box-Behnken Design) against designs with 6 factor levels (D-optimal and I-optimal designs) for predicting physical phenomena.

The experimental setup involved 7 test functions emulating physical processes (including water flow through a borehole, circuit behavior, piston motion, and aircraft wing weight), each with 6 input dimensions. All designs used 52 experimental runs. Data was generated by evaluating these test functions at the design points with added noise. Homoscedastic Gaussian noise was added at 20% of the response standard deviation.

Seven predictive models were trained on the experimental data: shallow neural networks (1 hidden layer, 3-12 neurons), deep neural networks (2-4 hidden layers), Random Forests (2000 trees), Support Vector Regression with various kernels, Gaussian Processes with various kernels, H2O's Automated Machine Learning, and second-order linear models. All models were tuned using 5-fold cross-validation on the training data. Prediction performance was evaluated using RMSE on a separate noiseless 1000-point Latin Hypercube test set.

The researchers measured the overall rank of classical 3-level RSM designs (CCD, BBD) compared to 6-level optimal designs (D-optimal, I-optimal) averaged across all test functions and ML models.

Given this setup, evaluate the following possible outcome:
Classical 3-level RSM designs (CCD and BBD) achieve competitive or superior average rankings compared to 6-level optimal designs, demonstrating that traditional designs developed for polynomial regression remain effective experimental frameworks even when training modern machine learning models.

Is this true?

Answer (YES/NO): NO